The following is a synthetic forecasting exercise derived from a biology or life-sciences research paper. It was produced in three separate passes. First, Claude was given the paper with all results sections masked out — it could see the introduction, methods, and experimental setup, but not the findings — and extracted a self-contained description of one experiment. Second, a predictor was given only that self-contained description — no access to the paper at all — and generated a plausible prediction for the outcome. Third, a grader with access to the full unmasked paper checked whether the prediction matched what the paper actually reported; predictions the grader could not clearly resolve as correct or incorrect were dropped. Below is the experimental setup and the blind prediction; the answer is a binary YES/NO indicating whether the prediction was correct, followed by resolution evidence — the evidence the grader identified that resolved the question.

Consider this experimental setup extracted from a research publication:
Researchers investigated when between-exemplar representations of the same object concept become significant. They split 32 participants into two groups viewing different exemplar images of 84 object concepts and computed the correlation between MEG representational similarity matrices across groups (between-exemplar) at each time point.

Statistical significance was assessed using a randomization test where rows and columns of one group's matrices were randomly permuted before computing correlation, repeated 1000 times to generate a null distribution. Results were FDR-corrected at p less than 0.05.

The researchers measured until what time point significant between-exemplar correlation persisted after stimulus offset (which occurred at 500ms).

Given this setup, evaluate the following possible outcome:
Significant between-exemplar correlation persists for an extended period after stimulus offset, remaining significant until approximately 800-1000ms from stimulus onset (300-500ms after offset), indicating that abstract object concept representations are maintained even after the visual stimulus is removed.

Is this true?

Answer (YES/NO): YES